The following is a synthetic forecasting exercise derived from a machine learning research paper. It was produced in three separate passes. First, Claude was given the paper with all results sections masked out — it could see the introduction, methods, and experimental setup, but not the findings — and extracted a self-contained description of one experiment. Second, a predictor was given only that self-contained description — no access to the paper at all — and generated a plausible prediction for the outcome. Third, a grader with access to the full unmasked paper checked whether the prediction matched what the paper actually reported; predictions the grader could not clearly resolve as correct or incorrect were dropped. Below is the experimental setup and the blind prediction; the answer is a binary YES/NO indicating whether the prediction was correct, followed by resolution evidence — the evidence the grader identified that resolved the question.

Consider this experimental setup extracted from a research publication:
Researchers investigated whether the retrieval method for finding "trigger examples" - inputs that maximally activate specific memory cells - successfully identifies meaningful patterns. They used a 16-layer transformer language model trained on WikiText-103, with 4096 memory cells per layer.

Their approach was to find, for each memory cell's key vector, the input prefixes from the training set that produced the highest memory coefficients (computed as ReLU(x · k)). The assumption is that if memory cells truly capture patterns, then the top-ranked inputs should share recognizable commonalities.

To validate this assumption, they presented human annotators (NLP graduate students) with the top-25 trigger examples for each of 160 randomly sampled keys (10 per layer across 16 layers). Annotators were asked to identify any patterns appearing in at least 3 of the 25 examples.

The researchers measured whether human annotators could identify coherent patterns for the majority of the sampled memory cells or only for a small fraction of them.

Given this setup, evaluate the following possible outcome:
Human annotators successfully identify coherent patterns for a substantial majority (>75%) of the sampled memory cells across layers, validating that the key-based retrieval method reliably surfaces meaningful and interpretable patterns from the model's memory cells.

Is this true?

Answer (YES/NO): YES